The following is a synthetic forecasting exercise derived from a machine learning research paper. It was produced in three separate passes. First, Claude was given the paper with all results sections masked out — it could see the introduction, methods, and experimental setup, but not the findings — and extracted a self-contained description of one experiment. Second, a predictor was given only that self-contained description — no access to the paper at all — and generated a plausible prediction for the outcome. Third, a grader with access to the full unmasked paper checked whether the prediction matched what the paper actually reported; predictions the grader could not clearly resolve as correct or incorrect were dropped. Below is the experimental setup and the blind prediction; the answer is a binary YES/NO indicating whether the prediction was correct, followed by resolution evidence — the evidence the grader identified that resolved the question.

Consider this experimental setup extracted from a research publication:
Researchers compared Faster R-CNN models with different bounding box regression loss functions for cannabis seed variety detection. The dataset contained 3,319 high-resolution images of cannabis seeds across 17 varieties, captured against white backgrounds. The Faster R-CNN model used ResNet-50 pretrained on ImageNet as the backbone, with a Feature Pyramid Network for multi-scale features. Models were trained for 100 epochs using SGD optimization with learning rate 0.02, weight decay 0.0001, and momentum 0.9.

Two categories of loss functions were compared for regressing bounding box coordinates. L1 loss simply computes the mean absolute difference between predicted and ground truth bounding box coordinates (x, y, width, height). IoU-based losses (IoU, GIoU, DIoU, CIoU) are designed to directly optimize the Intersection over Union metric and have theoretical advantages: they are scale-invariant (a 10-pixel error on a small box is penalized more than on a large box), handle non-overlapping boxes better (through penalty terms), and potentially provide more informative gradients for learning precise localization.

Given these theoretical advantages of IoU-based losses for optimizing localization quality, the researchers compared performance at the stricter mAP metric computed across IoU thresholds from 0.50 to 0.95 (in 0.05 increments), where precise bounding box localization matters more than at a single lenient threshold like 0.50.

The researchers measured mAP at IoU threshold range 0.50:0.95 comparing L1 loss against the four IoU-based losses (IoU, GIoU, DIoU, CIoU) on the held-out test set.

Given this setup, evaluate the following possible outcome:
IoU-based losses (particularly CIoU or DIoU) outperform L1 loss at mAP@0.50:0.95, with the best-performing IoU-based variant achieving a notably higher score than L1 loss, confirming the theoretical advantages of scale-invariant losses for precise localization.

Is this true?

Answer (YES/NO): NO